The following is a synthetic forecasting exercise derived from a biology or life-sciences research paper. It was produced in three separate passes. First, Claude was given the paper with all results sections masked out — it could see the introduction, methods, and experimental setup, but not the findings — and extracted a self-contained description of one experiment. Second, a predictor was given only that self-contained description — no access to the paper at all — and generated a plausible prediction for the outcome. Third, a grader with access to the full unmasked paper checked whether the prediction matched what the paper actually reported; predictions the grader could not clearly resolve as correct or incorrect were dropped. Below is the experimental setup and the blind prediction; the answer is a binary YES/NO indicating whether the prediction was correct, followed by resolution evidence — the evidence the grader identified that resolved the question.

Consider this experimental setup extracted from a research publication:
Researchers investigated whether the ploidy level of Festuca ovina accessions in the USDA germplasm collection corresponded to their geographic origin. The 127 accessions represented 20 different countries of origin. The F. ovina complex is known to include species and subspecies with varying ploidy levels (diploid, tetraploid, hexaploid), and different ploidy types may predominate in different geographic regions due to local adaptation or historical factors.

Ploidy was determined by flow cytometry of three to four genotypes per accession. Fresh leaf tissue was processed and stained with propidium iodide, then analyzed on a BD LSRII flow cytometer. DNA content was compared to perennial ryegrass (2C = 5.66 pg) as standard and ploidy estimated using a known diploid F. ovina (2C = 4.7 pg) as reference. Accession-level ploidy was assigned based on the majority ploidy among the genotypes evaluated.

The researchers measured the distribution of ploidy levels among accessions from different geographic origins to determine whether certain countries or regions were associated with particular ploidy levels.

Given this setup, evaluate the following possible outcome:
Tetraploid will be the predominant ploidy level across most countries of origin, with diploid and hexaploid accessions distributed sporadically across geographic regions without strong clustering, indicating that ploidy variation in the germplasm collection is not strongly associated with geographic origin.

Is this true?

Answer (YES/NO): NO